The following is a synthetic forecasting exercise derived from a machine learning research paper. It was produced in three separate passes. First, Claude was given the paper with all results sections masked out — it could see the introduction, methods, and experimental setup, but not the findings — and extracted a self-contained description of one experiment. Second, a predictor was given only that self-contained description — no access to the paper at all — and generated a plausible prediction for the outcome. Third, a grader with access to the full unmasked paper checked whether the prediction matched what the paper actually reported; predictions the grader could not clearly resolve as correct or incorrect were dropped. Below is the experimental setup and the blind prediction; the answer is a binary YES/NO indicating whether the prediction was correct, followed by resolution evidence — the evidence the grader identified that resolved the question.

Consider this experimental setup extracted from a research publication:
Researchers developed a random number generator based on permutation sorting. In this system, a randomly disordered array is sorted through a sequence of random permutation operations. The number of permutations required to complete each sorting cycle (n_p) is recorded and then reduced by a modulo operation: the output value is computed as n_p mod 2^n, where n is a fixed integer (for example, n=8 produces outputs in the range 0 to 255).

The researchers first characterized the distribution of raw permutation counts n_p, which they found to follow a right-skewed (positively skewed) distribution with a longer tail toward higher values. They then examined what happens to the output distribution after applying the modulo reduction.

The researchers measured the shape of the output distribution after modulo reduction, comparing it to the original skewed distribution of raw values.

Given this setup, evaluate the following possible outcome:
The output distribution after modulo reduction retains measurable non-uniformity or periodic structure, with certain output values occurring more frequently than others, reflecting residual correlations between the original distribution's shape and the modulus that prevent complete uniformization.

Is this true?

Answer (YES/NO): NO